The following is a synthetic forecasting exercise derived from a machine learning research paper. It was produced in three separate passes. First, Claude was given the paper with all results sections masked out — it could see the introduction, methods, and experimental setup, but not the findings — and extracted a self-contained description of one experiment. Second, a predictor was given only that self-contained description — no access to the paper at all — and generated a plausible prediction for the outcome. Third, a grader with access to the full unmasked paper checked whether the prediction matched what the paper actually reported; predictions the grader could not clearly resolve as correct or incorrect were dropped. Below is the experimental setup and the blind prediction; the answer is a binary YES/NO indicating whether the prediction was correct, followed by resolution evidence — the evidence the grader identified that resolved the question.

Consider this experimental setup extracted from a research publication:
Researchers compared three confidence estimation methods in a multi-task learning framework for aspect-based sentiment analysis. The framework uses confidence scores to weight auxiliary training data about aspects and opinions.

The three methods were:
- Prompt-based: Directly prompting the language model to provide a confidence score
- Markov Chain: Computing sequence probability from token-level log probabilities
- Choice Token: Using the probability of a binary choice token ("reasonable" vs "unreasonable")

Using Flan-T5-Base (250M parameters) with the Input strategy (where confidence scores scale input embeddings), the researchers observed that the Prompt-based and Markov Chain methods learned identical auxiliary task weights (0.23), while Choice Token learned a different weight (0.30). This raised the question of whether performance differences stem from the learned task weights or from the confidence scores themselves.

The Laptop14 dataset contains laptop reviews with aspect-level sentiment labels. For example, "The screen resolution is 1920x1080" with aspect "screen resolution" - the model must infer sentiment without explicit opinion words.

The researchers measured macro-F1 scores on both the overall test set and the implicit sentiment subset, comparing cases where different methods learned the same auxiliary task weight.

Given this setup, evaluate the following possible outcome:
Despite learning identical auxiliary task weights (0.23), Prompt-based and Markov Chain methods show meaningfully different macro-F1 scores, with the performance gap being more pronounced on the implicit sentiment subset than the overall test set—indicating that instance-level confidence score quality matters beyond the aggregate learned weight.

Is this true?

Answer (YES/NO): YES